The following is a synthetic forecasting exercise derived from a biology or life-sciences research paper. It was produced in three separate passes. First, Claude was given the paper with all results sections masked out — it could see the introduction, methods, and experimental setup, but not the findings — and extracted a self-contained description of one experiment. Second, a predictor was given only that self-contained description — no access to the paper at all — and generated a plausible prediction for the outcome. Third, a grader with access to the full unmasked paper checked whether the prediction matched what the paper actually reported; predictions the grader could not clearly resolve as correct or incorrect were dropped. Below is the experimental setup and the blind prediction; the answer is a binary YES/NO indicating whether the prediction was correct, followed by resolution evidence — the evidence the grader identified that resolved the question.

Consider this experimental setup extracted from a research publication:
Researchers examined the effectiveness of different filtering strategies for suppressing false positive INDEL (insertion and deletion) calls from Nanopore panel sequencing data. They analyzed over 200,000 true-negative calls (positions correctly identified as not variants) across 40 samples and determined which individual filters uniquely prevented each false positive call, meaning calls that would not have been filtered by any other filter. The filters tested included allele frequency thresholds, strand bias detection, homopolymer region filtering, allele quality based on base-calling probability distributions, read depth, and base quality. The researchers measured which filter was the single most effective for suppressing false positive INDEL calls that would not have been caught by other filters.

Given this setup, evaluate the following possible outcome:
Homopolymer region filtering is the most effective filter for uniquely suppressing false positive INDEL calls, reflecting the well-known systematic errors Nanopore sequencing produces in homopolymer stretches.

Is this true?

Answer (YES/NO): NO